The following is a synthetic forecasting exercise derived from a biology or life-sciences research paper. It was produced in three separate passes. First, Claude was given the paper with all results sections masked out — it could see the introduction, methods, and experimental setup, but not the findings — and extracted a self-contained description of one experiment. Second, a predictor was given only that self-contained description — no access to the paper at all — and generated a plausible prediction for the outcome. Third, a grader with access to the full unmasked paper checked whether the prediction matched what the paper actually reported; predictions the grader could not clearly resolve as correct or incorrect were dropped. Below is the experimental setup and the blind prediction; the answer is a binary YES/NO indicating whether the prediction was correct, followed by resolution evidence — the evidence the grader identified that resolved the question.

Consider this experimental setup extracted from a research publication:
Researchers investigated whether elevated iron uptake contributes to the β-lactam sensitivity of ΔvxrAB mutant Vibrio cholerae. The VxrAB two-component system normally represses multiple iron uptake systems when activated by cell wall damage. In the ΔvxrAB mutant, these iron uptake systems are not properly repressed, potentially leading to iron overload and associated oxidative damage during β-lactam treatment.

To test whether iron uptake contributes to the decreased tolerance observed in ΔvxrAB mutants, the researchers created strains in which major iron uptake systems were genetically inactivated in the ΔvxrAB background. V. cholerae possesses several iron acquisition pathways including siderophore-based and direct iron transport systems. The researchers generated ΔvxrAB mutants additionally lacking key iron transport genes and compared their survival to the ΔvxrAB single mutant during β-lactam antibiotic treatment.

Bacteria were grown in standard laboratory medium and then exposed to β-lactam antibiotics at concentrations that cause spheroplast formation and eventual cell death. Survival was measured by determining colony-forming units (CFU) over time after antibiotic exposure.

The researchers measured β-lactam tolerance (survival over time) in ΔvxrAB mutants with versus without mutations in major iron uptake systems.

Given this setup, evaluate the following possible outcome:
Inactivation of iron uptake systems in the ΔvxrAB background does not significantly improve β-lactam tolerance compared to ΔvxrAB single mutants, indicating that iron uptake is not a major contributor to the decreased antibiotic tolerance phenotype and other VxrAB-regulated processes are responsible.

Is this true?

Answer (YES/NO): NO